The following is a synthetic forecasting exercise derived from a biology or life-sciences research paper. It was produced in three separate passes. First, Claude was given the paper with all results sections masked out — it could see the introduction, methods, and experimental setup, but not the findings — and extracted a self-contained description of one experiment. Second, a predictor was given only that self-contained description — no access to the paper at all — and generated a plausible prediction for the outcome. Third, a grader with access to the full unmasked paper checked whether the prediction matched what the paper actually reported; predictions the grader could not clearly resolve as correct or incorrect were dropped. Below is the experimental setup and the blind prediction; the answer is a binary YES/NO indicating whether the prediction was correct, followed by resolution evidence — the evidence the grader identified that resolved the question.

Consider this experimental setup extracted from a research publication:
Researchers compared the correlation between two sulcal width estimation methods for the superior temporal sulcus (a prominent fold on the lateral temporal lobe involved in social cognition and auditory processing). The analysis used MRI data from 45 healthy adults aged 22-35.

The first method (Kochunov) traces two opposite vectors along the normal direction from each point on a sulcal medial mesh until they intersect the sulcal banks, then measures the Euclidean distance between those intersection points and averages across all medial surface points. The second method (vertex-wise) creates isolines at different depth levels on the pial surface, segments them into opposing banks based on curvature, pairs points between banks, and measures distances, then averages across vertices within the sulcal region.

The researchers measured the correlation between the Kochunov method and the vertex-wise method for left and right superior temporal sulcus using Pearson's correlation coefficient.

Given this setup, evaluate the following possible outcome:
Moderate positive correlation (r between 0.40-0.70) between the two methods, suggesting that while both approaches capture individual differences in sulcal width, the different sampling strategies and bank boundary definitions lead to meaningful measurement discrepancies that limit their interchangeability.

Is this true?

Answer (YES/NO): YES